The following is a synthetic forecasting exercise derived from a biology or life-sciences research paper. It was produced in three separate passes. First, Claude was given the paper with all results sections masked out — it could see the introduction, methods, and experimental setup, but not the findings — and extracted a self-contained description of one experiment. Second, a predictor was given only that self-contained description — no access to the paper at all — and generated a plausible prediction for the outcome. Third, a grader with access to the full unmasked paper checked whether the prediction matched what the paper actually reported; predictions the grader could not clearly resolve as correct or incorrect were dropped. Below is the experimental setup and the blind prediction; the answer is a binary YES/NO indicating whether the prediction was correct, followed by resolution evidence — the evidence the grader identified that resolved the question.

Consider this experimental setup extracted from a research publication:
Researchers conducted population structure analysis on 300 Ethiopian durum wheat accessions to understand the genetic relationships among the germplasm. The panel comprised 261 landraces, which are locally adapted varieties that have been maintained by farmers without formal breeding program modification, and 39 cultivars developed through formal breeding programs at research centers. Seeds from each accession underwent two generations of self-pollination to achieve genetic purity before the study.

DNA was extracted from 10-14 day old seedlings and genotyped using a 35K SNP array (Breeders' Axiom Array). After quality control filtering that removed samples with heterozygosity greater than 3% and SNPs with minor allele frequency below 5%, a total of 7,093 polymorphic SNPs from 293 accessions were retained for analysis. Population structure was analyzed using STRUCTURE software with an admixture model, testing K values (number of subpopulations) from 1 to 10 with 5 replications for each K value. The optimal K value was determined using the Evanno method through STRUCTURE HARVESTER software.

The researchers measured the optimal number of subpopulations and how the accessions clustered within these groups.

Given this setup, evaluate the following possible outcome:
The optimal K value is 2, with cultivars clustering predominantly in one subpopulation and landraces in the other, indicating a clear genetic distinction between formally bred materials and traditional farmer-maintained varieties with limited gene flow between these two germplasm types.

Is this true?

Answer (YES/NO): YES